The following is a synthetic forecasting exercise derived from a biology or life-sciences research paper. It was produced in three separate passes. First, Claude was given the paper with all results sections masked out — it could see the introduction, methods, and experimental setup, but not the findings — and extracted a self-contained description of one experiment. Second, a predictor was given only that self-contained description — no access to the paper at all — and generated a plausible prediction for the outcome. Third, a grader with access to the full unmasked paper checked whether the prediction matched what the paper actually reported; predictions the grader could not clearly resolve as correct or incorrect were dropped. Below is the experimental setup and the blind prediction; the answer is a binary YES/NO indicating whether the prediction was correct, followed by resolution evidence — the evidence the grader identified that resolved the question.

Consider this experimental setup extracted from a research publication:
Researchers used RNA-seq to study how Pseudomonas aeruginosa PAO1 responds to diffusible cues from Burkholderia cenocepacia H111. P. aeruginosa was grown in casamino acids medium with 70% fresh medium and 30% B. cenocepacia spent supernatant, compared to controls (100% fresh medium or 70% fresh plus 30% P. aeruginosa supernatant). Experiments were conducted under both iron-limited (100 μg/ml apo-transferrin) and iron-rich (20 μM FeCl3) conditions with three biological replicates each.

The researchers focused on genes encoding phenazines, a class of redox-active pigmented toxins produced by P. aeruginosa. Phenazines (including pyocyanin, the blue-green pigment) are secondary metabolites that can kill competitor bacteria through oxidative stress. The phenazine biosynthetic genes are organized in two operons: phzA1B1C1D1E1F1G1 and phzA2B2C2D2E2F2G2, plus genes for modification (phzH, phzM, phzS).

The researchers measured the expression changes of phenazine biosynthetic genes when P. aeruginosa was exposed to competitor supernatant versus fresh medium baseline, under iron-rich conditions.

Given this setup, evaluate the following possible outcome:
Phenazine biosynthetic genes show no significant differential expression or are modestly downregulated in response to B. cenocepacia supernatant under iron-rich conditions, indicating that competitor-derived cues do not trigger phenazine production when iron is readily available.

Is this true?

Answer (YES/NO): NO